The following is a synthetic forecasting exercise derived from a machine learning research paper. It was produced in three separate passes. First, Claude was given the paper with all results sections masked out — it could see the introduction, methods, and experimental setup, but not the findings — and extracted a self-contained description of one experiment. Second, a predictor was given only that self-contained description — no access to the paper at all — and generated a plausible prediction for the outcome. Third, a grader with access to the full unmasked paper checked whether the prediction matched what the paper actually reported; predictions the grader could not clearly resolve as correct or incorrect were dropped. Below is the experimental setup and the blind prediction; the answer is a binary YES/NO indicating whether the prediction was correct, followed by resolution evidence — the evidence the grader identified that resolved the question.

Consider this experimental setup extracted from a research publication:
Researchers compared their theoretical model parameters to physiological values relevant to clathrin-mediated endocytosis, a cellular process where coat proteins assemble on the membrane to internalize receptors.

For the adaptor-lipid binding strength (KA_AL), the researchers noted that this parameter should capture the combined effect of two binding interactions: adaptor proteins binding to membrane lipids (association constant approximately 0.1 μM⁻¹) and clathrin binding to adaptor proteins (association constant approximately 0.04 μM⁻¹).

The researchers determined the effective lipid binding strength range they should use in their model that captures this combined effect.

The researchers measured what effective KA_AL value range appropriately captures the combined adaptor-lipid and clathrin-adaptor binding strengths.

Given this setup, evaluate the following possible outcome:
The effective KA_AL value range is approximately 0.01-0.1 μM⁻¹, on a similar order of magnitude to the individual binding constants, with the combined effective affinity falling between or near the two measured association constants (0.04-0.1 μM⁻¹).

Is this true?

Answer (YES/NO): NO